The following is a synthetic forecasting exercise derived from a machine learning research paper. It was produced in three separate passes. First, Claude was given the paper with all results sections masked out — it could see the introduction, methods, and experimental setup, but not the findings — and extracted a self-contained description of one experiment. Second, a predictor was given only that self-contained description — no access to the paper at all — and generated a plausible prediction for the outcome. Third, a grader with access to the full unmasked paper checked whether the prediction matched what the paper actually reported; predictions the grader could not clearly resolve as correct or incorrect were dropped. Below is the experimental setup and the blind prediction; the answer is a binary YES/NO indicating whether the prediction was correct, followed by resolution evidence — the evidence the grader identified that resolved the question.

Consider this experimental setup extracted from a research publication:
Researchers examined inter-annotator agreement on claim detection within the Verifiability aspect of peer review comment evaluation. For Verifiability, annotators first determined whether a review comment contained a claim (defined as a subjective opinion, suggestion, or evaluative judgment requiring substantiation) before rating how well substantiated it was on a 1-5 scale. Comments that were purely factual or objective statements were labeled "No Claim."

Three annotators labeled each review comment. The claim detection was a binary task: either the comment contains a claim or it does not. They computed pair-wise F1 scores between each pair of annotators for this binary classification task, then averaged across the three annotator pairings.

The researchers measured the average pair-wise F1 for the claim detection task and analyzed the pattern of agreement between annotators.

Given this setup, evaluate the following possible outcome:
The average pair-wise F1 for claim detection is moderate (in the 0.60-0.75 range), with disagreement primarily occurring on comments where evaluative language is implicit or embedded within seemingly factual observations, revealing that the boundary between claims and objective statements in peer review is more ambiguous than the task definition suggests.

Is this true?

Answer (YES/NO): NO